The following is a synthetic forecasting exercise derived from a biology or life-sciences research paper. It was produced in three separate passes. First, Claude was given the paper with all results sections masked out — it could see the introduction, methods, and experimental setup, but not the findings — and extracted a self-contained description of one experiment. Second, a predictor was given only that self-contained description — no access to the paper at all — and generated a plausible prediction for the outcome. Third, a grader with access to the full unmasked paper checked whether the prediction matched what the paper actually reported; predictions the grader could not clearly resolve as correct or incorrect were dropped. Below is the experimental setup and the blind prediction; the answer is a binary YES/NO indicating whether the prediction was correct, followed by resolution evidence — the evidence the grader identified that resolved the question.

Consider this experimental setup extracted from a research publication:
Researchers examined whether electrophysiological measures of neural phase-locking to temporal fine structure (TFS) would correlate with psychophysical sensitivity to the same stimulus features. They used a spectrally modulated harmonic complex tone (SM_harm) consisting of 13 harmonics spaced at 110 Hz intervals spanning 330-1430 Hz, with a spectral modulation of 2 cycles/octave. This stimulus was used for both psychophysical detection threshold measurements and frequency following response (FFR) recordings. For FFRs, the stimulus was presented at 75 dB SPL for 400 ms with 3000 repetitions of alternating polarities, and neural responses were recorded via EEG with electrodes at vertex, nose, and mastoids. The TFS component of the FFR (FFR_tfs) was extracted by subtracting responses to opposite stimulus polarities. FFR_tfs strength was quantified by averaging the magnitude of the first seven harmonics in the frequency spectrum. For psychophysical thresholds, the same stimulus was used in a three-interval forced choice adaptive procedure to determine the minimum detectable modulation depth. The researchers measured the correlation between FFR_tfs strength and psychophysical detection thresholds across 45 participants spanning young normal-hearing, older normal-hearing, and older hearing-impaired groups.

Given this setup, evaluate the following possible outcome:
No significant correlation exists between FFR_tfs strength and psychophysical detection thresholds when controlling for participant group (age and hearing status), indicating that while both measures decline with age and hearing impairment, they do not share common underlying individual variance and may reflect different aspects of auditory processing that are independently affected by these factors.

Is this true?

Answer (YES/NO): NO